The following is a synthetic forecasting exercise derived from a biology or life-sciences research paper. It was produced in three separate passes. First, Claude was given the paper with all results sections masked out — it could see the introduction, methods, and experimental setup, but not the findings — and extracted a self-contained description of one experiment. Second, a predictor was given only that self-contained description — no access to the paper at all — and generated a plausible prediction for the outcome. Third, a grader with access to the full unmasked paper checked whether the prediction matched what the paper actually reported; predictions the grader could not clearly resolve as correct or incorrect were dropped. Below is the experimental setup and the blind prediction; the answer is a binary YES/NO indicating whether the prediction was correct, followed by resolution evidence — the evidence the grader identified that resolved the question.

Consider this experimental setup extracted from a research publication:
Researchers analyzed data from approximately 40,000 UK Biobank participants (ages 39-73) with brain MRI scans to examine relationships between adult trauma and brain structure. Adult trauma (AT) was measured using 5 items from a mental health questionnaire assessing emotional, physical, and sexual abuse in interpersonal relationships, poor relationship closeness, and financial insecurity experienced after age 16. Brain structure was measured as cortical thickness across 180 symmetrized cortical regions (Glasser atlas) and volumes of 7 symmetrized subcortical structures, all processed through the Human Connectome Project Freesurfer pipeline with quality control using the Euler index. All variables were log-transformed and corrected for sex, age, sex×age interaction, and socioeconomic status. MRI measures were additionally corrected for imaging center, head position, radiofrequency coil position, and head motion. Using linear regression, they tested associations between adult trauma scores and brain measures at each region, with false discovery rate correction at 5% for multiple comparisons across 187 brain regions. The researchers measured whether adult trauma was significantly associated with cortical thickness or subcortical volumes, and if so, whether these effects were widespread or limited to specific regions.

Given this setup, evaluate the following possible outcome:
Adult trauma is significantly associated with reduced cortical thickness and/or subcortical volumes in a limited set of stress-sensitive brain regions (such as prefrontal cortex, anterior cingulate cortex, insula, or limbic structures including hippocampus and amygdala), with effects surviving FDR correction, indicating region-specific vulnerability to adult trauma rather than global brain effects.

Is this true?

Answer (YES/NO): NO